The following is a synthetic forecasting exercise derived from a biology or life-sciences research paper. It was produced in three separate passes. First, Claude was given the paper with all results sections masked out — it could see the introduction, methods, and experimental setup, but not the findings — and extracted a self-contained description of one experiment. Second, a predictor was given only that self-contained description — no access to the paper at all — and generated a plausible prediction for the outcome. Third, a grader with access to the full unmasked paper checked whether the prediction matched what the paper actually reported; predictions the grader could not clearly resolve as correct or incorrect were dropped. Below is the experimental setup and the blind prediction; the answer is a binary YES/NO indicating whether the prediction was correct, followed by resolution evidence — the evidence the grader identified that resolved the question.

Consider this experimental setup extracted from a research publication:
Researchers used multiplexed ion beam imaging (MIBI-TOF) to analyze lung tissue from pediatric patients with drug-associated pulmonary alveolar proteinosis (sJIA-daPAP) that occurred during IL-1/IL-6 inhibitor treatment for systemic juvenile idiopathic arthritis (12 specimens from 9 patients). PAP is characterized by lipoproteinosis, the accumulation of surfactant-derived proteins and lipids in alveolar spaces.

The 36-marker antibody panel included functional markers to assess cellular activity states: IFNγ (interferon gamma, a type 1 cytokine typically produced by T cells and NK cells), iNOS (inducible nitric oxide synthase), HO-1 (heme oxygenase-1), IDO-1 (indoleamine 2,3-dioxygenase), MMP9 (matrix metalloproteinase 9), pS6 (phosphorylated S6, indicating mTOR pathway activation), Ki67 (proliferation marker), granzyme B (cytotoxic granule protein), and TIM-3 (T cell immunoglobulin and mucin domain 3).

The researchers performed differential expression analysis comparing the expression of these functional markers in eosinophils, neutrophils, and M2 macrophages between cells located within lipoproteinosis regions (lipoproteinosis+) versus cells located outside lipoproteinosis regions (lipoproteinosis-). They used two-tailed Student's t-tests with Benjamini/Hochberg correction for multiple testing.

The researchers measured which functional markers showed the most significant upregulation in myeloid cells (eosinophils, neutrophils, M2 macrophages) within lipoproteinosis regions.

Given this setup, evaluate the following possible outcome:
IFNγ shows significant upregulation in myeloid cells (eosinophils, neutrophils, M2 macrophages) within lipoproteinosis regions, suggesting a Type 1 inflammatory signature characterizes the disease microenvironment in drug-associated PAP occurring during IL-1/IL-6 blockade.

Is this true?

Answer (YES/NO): YES